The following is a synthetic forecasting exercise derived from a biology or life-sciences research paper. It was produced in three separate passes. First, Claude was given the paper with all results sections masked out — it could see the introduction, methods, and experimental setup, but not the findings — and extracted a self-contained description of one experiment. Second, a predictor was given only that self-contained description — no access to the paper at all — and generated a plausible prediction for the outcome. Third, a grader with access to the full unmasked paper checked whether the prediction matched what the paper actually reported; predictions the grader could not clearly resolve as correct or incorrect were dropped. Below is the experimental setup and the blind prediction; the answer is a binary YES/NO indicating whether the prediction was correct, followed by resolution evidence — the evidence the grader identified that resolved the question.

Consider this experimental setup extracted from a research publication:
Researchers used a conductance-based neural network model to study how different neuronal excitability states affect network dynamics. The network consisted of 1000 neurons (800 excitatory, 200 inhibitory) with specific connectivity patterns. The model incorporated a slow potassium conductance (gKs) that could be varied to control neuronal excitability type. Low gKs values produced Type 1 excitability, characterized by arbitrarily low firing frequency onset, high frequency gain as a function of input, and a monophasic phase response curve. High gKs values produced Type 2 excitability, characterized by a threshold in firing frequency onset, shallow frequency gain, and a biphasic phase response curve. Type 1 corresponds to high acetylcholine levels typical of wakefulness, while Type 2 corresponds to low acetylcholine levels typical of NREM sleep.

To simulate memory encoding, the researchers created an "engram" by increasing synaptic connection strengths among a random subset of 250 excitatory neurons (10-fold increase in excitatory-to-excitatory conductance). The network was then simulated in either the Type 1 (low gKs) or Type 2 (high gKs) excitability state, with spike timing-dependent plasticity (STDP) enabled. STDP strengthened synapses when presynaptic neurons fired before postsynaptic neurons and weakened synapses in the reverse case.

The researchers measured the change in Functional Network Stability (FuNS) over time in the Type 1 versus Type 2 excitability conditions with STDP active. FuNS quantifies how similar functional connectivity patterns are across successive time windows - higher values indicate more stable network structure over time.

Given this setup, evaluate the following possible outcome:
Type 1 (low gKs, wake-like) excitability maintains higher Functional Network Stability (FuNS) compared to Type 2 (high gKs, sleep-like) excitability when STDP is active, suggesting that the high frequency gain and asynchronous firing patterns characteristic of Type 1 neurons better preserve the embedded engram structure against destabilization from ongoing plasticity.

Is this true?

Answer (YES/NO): NO